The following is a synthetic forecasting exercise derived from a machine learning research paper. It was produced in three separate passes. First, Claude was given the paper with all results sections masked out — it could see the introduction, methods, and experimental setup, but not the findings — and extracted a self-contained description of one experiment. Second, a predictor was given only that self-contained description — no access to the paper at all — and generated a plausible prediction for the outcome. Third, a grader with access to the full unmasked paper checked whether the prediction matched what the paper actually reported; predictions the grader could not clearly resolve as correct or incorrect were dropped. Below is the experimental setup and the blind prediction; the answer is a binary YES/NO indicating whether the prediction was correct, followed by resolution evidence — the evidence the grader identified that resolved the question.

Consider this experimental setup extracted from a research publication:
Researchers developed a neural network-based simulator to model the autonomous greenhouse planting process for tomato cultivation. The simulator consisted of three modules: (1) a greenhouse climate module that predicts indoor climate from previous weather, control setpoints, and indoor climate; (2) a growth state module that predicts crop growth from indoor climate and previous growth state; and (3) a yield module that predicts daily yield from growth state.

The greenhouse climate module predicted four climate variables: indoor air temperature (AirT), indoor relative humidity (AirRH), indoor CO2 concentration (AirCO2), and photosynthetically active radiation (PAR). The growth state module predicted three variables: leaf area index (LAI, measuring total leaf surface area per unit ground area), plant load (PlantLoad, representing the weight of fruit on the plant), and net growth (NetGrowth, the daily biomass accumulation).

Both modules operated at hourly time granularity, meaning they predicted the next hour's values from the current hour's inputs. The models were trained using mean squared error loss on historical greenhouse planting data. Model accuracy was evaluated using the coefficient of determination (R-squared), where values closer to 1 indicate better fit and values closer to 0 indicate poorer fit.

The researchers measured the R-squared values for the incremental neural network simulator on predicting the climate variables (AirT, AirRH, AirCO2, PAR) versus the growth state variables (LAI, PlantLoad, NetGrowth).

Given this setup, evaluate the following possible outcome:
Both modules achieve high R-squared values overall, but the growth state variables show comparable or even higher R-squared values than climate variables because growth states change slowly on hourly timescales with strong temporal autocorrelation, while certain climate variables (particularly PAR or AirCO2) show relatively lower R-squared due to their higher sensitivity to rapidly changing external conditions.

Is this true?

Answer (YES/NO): NO